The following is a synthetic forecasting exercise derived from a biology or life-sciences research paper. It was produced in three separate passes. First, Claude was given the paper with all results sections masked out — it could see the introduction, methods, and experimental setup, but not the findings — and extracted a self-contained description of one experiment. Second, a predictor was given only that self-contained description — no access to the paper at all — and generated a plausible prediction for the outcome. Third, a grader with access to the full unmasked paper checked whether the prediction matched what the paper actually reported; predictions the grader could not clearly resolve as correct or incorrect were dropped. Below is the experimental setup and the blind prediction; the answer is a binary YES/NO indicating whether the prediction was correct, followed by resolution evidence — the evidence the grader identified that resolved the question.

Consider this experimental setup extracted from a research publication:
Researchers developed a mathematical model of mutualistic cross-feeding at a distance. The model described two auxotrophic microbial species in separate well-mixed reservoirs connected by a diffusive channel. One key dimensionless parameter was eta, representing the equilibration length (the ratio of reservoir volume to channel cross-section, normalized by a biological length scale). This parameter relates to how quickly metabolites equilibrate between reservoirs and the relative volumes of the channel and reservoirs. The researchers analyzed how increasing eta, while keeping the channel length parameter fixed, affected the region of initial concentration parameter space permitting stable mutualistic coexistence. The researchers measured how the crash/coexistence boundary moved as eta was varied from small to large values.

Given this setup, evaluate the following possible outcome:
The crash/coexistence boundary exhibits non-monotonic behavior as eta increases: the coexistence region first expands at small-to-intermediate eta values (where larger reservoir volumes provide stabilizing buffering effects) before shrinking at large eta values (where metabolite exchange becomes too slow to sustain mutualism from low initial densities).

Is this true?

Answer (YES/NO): NO